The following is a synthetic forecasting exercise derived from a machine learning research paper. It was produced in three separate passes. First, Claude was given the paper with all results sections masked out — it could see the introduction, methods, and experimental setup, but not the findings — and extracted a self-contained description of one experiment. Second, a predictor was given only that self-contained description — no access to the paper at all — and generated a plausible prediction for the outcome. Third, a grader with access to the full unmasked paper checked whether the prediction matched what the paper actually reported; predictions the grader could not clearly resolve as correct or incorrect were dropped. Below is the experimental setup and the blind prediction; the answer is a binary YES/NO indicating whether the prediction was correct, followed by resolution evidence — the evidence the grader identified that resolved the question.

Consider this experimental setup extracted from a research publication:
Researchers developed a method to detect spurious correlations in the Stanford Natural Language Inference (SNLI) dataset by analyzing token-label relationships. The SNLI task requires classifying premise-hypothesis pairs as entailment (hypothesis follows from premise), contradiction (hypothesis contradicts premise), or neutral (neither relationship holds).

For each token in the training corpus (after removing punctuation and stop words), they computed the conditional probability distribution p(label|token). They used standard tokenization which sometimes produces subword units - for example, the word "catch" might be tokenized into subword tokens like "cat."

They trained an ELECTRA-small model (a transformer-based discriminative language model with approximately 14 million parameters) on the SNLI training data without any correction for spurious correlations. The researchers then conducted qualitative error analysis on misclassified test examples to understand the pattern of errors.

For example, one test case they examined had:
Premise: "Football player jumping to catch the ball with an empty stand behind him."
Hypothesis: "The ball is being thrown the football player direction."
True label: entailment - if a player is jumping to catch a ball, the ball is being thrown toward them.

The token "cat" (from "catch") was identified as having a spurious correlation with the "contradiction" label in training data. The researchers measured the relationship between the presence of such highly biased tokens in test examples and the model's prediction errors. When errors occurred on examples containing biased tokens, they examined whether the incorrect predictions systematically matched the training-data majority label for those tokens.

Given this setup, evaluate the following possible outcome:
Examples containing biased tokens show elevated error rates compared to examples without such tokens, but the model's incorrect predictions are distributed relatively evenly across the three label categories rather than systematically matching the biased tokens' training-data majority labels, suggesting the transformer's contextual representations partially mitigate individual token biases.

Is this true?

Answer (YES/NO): NO